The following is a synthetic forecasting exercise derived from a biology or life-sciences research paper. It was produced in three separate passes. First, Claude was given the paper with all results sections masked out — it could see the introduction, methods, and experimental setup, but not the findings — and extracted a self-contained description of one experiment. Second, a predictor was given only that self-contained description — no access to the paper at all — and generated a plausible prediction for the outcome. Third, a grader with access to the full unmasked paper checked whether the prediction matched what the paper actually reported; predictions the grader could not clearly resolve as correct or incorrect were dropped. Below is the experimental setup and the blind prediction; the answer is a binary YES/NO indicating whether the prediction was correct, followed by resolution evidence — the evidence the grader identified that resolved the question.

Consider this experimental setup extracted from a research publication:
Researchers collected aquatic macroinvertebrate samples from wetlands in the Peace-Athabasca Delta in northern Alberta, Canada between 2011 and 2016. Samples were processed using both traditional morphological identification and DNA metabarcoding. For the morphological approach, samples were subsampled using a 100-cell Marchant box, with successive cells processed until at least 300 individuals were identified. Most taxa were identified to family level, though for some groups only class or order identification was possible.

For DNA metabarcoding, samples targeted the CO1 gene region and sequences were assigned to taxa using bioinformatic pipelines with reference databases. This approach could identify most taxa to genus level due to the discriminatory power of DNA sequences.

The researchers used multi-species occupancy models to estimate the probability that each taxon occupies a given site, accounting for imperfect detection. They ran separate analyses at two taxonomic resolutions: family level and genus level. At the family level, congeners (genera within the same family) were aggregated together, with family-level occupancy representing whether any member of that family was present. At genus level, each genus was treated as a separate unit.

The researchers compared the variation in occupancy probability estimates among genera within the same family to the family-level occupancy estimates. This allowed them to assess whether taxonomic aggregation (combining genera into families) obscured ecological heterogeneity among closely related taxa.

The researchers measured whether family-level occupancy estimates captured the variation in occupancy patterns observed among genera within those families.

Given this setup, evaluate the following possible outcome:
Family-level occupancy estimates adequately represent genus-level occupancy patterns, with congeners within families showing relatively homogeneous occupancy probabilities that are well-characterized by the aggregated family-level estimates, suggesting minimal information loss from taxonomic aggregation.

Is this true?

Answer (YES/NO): NO